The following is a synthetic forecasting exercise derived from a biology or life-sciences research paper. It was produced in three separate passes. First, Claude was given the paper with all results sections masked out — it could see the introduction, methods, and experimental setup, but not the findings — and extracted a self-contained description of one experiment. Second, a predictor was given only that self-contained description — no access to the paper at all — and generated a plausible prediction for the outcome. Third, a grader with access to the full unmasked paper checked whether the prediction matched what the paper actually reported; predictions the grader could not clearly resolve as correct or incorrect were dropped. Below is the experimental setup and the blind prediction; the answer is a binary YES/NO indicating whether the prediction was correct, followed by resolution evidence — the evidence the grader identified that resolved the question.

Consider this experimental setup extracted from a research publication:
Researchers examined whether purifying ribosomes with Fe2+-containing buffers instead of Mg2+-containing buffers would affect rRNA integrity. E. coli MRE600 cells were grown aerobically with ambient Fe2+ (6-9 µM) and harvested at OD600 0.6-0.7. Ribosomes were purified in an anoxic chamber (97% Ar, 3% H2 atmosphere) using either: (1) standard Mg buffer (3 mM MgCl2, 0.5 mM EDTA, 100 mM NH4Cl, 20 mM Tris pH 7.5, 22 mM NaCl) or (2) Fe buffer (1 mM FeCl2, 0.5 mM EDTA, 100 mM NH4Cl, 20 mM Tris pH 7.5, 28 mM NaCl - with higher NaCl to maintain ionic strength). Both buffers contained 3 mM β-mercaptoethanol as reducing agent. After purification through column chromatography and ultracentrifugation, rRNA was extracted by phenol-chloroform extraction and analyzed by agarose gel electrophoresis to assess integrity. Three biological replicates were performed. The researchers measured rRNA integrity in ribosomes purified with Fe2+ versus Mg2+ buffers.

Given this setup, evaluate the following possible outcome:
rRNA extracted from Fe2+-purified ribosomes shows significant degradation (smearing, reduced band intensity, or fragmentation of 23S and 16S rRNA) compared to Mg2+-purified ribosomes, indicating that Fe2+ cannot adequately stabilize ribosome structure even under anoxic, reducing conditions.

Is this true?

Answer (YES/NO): YES